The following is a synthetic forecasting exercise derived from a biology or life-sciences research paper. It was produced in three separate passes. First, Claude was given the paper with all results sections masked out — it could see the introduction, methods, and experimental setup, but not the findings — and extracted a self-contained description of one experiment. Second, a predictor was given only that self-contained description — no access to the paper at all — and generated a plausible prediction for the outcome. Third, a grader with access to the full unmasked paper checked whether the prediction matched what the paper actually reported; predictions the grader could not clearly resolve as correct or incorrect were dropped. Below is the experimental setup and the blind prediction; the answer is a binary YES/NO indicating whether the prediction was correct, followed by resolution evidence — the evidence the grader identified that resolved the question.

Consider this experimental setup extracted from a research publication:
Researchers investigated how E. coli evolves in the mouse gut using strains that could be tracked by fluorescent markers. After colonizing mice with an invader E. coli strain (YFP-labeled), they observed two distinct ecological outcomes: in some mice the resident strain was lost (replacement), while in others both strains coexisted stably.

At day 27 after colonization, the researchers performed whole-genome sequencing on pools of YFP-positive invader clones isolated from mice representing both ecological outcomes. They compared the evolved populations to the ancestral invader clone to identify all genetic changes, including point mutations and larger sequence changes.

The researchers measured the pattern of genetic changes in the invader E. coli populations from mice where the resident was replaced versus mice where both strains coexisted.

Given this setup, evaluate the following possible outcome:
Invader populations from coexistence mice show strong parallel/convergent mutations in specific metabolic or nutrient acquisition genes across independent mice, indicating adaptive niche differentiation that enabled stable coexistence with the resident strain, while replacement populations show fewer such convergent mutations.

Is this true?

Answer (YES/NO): NO